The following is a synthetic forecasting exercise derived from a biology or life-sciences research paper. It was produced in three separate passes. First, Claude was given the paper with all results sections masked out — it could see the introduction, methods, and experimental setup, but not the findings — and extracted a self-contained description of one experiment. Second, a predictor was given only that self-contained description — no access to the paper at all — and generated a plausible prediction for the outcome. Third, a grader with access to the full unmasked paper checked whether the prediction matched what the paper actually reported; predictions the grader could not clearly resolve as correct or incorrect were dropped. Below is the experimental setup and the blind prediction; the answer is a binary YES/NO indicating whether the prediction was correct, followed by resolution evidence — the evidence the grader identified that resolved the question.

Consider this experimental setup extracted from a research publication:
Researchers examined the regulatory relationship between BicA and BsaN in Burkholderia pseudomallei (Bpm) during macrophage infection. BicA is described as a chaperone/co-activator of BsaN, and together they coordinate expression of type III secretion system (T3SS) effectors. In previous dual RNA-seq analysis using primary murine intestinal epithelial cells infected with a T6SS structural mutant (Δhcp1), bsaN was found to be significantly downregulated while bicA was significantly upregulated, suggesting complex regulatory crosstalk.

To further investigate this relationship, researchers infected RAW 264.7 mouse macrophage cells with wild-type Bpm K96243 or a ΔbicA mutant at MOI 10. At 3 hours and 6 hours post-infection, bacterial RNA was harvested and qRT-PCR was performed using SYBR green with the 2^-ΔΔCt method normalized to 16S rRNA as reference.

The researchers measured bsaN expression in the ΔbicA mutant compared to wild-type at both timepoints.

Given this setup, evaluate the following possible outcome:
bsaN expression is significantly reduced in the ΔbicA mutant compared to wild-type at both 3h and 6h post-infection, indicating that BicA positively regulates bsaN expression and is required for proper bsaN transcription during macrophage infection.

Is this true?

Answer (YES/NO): NO